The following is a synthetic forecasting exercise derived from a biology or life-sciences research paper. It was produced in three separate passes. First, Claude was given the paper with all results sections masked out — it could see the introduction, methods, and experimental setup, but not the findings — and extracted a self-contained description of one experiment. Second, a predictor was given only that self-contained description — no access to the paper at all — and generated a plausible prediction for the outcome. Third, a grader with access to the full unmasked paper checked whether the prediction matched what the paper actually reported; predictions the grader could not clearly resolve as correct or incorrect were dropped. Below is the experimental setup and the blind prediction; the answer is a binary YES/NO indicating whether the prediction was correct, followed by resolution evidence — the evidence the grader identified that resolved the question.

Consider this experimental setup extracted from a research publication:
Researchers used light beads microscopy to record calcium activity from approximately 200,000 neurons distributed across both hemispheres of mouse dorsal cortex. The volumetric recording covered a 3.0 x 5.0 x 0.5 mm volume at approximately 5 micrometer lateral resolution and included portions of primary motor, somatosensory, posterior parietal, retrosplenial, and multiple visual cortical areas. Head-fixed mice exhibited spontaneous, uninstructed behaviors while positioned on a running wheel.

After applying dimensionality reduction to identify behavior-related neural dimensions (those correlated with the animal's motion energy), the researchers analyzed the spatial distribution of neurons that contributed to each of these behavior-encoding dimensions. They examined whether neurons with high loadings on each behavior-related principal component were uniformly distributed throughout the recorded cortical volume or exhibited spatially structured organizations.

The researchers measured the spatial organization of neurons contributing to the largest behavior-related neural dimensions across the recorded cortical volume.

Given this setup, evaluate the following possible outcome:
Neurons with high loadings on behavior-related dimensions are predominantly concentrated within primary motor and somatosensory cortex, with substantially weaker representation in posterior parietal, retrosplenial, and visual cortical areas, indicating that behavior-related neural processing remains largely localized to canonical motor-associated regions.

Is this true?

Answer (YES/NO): NO